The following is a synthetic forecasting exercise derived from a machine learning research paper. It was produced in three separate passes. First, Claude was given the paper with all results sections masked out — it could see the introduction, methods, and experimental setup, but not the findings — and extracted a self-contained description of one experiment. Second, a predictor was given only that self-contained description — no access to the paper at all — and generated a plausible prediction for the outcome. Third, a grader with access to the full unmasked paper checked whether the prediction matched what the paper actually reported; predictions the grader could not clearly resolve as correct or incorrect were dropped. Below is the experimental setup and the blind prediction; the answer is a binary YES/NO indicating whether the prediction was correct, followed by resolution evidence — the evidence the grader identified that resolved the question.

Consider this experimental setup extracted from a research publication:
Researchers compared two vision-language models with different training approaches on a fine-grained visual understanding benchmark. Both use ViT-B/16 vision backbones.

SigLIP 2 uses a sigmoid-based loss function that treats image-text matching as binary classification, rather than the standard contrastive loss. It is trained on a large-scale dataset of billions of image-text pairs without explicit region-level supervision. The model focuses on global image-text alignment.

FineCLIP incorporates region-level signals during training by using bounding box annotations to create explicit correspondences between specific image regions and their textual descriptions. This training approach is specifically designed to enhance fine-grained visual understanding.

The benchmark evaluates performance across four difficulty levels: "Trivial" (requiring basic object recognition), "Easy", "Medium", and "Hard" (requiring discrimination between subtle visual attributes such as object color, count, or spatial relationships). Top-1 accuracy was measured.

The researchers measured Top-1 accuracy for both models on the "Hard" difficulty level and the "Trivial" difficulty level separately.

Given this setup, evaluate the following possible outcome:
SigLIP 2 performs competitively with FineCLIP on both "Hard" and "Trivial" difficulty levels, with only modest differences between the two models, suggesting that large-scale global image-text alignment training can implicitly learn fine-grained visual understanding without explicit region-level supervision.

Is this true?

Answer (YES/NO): NO